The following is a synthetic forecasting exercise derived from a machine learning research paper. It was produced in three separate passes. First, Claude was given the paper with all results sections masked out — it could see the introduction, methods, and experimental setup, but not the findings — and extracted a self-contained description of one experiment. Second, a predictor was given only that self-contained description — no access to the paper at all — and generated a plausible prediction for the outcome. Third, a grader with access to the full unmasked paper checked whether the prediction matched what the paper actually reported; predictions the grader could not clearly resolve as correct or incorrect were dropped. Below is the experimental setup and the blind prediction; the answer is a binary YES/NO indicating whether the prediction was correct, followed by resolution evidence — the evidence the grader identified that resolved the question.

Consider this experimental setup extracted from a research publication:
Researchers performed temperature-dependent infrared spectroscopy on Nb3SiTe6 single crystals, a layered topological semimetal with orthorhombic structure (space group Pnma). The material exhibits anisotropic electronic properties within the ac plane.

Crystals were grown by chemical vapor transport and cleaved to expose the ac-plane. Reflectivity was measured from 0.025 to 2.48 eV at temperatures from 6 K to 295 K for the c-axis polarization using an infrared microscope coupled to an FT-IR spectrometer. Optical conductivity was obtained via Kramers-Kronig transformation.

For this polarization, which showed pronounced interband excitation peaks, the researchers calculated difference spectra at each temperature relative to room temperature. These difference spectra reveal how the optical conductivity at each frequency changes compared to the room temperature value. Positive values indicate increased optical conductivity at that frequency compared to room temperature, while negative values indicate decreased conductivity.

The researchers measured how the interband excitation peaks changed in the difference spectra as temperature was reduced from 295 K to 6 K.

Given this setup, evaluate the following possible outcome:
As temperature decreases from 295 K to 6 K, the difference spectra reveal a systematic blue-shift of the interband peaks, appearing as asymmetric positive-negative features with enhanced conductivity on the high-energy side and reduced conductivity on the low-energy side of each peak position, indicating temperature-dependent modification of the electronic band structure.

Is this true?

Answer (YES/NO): NO